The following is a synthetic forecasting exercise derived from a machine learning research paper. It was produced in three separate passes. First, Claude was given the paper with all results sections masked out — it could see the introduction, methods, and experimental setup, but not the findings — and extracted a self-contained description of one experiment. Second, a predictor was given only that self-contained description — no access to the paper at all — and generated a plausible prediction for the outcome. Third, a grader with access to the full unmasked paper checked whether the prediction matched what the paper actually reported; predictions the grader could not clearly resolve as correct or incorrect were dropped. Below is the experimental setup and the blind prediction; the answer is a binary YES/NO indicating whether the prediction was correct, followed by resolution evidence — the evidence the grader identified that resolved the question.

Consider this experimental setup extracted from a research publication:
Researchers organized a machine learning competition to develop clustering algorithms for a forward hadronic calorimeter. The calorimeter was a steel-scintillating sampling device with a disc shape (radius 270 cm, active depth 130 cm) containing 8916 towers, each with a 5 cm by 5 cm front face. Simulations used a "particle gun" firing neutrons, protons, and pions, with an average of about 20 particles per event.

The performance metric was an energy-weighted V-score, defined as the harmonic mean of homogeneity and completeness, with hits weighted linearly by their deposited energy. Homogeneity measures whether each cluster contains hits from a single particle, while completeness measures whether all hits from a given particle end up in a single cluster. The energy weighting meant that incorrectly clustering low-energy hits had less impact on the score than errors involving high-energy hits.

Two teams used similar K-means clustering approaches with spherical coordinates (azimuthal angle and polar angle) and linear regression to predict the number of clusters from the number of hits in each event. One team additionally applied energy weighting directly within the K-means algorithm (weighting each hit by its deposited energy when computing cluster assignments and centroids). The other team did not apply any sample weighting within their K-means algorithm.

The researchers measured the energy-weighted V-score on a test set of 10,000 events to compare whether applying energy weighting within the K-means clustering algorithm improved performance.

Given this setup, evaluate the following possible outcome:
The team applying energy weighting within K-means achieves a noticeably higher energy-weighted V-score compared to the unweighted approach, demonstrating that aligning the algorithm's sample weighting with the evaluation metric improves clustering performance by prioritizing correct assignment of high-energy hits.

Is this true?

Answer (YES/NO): NO